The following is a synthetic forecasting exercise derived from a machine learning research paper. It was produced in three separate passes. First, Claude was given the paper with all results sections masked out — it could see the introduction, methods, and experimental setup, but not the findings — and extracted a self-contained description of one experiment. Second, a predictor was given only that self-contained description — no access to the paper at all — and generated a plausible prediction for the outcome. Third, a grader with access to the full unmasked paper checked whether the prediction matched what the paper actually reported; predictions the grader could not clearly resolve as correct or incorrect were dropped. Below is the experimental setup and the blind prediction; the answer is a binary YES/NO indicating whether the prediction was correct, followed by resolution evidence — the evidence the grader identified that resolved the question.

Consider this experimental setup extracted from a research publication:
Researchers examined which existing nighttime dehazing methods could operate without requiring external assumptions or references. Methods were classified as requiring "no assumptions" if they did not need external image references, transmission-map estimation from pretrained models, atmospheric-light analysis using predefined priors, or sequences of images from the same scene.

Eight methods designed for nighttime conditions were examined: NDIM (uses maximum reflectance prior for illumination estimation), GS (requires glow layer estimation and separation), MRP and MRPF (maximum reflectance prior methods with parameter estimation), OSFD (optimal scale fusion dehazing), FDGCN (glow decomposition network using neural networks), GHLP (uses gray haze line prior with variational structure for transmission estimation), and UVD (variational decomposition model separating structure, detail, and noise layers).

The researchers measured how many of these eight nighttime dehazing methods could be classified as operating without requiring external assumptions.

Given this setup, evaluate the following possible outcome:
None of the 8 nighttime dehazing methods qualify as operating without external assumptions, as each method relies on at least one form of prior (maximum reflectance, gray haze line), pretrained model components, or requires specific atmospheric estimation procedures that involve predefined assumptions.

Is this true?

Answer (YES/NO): NO